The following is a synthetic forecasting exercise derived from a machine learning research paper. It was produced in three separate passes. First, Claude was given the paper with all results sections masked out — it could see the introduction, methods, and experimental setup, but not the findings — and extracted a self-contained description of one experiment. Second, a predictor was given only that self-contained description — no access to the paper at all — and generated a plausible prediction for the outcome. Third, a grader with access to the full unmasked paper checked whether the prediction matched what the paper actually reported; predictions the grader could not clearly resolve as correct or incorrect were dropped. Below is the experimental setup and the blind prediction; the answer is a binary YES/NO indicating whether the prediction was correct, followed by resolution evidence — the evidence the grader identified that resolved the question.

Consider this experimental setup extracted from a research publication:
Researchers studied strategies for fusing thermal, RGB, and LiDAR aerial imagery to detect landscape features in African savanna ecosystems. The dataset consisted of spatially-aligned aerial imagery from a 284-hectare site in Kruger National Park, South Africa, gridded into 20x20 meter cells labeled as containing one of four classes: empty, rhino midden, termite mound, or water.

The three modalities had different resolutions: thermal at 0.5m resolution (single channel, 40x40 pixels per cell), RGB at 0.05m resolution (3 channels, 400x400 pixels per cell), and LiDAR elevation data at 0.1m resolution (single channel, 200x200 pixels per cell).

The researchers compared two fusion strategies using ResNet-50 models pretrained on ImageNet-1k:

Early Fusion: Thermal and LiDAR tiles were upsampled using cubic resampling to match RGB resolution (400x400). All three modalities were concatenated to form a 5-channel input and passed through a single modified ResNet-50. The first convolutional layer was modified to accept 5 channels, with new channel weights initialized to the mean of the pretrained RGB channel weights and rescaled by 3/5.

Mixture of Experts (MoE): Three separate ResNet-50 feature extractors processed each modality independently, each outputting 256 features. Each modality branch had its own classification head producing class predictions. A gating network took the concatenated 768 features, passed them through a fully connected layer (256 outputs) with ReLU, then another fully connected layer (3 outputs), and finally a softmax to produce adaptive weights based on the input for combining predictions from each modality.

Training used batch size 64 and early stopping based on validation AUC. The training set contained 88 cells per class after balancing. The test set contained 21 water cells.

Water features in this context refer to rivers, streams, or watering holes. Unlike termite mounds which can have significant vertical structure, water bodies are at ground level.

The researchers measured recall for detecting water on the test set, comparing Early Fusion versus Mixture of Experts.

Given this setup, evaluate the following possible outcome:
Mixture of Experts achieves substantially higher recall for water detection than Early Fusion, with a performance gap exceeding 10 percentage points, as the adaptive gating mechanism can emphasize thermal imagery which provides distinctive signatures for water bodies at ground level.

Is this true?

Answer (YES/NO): NO